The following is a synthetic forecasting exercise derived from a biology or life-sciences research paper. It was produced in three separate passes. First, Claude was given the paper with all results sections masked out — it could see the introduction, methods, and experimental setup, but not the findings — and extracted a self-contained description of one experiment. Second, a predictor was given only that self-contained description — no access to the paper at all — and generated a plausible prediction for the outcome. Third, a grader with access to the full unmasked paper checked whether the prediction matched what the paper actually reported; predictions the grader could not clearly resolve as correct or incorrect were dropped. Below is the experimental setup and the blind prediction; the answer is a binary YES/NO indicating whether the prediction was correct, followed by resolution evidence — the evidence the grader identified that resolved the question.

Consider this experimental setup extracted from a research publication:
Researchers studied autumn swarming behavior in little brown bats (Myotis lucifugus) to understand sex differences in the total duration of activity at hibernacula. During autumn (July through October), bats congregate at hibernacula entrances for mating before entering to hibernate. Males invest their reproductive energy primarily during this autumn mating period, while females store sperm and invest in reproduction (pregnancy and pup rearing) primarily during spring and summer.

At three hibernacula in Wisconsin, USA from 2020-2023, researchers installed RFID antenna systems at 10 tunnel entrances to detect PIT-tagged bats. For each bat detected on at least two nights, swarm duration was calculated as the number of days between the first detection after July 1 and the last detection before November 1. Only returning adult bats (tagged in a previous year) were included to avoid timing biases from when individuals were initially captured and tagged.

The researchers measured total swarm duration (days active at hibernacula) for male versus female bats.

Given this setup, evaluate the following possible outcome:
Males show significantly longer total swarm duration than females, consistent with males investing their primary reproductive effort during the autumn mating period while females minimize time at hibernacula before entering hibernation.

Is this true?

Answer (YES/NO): YES